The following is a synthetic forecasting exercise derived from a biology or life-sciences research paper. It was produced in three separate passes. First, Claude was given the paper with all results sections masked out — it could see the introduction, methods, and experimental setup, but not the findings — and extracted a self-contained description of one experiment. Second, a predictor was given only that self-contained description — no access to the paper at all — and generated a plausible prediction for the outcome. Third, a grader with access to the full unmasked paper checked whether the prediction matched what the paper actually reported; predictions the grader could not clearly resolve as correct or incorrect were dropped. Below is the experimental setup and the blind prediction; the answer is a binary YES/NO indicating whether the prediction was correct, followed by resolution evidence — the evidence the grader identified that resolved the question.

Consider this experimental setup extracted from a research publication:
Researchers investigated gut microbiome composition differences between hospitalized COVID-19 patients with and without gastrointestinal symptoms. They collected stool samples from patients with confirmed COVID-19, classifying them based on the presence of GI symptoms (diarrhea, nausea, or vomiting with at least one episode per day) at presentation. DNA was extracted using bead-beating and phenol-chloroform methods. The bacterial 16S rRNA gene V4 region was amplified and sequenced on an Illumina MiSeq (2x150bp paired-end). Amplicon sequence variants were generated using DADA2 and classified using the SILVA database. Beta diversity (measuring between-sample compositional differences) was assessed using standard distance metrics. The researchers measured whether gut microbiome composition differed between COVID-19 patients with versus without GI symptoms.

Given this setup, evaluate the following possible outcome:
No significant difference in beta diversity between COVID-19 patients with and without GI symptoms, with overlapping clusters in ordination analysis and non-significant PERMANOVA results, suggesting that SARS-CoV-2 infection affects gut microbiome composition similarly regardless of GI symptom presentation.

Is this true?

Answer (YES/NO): YES